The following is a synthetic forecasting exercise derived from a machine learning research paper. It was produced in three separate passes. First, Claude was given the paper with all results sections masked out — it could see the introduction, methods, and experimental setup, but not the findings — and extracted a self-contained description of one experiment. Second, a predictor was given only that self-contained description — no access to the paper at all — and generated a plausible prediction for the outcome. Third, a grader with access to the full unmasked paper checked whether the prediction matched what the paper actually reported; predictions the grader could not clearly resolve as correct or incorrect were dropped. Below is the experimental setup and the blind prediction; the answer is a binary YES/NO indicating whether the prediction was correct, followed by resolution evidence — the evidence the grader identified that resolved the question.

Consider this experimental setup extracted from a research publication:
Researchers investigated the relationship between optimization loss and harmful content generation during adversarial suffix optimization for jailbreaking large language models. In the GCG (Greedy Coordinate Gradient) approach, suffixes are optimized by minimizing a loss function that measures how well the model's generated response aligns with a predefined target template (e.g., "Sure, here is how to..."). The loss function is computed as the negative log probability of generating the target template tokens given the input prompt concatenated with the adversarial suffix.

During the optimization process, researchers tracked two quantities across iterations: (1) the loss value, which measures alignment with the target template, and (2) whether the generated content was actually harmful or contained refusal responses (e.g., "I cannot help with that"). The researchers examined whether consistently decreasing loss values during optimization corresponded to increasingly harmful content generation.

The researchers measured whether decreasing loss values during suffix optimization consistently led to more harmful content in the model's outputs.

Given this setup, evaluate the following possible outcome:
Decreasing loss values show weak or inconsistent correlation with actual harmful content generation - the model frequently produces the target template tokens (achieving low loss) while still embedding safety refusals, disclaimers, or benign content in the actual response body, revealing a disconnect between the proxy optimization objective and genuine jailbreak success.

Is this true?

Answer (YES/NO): YES